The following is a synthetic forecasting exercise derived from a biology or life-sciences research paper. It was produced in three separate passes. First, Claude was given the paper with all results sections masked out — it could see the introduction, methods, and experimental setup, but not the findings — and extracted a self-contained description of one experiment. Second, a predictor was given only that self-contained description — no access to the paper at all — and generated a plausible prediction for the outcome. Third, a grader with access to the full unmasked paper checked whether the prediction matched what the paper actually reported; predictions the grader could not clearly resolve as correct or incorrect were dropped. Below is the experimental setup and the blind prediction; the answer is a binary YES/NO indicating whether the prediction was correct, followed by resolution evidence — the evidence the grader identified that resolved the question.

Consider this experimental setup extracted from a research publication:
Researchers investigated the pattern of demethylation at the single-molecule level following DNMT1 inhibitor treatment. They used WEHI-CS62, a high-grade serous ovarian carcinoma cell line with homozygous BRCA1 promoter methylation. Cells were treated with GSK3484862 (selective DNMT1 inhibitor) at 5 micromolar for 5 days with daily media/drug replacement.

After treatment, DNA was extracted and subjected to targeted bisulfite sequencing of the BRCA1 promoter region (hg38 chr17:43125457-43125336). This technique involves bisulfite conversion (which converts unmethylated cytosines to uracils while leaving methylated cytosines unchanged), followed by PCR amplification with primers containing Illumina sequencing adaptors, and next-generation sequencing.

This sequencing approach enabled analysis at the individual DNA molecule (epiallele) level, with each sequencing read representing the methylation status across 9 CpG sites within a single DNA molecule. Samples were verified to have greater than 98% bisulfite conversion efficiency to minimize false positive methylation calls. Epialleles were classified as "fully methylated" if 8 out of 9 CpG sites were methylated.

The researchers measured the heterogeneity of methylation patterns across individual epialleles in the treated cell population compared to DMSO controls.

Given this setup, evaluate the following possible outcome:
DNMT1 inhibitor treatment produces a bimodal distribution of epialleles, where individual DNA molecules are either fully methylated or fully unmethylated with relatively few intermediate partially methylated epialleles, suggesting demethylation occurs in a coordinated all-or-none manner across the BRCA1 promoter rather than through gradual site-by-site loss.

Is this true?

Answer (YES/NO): YES